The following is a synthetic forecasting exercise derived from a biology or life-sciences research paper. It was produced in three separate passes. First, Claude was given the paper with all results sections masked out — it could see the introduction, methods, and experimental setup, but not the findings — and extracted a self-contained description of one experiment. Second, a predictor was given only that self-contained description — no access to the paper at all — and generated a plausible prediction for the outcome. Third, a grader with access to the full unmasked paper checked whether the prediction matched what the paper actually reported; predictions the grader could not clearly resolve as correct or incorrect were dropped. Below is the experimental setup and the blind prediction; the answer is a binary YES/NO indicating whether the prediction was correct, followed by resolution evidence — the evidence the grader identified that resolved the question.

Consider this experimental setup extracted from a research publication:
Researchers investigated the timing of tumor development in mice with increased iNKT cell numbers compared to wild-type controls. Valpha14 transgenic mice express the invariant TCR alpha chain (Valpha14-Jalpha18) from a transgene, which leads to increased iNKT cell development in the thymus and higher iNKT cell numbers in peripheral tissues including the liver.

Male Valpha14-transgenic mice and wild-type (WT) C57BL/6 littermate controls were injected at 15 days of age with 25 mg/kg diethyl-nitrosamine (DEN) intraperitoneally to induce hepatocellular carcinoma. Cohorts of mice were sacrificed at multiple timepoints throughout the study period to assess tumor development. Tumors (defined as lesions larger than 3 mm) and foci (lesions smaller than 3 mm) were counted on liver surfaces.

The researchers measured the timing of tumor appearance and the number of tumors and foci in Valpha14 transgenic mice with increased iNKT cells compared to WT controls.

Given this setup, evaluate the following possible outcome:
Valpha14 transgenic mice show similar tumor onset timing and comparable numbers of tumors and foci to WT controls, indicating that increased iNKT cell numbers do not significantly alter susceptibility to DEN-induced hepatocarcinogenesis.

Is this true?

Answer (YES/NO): NO